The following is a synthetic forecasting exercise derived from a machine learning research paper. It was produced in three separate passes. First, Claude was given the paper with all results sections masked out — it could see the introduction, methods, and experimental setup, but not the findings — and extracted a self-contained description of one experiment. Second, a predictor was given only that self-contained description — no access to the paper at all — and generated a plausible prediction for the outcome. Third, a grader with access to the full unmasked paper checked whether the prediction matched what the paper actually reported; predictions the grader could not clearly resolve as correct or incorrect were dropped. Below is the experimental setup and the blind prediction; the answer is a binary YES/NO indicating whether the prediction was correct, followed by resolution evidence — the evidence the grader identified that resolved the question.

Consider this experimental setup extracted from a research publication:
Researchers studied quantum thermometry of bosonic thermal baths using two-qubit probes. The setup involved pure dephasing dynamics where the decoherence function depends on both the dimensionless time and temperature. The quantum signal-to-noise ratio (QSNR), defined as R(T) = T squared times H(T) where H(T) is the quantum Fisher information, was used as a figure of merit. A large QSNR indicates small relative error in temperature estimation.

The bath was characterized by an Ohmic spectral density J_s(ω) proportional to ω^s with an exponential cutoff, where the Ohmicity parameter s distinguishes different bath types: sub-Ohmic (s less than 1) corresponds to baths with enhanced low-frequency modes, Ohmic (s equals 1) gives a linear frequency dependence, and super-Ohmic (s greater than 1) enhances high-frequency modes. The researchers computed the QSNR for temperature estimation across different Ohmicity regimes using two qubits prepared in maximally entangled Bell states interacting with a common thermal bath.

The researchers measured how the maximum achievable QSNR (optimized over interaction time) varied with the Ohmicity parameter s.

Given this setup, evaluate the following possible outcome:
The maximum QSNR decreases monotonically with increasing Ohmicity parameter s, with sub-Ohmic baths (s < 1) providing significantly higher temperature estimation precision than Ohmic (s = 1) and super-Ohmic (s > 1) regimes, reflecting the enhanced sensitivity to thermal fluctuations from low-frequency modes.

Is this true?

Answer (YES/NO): YES